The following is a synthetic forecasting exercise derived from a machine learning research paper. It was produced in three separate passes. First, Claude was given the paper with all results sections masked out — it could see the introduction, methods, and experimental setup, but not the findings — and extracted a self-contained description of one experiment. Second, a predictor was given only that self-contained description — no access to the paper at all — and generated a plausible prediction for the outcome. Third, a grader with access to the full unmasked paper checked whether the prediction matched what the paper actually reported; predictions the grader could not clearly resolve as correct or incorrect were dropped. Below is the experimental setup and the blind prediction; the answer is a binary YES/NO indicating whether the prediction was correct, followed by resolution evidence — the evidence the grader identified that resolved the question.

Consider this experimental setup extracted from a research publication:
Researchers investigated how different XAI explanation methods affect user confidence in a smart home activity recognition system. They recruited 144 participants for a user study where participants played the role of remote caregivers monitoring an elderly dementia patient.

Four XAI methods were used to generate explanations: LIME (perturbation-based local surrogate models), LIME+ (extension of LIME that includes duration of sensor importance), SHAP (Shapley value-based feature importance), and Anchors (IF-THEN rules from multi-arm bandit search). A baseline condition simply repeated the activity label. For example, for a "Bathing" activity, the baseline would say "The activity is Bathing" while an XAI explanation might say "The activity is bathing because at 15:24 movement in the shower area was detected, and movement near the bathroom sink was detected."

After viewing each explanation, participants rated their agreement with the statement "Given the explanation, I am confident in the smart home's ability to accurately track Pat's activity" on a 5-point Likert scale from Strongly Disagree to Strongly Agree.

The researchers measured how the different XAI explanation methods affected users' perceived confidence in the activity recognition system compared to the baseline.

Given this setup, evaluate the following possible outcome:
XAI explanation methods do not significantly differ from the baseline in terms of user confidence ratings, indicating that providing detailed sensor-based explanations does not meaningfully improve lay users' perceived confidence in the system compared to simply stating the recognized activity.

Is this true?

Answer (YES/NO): NO